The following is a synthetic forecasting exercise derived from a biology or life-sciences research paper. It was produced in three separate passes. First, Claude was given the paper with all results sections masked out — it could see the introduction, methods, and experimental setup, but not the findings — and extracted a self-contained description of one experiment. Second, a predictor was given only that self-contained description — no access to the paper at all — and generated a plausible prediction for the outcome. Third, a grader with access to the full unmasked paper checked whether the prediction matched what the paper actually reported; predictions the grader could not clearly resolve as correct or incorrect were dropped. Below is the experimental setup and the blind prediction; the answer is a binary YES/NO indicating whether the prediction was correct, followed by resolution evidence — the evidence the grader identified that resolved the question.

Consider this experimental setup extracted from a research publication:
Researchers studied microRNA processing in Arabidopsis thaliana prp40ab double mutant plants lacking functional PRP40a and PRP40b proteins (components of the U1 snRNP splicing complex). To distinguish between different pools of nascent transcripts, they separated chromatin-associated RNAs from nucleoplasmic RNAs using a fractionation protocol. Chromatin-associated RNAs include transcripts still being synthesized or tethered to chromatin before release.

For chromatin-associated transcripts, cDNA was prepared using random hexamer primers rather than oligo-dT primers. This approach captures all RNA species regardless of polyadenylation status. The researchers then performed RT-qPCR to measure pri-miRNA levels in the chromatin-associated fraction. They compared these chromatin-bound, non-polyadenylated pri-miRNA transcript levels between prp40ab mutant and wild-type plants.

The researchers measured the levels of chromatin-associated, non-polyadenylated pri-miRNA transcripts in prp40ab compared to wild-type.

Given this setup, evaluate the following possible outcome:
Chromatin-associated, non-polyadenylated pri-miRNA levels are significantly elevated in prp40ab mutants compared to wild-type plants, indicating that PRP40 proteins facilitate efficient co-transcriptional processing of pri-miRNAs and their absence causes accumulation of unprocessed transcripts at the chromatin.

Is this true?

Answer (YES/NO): YES